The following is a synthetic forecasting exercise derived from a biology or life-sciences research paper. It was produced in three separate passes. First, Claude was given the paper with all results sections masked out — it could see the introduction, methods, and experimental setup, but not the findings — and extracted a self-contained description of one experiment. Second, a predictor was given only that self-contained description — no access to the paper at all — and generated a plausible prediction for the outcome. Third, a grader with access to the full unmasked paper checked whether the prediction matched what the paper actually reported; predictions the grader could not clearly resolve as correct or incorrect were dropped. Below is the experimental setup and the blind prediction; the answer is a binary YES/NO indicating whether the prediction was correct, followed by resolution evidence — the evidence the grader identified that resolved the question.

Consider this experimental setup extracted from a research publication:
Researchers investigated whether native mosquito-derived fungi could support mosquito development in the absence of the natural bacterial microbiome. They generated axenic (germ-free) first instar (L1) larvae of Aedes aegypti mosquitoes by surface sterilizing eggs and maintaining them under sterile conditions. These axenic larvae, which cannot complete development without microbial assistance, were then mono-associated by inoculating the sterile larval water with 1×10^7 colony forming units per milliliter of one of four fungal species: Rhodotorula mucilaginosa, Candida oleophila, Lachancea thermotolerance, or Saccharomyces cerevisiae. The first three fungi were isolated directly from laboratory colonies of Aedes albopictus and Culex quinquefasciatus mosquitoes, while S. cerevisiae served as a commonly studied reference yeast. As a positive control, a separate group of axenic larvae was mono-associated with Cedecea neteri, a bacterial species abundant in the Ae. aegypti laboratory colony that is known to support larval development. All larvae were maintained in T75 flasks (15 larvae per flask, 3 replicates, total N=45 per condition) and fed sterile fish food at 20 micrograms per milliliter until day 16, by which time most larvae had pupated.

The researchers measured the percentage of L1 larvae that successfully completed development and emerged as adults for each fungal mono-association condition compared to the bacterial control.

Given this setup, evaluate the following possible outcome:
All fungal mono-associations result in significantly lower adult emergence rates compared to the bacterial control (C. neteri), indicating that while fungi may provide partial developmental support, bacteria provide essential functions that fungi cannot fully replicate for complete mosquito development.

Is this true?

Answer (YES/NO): NO